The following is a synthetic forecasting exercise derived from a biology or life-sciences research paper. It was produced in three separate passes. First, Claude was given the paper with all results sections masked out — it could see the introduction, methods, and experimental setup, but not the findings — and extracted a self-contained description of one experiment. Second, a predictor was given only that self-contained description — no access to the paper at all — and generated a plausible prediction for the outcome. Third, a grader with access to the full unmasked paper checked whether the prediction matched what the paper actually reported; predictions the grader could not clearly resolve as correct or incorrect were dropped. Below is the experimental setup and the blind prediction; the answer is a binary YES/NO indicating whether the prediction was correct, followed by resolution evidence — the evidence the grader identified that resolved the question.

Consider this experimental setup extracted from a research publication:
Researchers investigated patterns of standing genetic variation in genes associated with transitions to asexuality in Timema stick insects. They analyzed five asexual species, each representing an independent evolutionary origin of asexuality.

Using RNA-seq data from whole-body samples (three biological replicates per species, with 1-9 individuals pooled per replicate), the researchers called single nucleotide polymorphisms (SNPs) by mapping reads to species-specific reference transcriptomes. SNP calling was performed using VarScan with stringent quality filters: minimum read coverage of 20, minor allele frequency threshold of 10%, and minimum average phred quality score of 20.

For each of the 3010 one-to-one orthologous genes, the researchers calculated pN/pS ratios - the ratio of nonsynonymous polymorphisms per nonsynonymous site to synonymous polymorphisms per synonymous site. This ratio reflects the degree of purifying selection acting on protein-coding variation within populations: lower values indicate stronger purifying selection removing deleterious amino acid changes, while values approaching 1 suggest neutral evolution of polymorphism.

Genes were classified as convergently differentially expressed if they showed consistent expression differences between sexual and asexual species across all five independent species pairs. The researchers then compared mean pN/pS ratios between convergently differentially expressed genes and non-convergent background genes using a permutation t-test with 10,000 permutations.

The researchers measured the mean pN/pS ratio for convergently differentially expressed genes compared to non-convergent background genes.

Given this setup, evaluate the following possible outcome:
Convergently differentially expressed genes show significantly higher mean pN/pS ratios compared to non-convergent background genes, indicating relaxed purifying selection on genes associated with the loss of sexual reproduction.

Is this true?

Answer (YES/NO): YES